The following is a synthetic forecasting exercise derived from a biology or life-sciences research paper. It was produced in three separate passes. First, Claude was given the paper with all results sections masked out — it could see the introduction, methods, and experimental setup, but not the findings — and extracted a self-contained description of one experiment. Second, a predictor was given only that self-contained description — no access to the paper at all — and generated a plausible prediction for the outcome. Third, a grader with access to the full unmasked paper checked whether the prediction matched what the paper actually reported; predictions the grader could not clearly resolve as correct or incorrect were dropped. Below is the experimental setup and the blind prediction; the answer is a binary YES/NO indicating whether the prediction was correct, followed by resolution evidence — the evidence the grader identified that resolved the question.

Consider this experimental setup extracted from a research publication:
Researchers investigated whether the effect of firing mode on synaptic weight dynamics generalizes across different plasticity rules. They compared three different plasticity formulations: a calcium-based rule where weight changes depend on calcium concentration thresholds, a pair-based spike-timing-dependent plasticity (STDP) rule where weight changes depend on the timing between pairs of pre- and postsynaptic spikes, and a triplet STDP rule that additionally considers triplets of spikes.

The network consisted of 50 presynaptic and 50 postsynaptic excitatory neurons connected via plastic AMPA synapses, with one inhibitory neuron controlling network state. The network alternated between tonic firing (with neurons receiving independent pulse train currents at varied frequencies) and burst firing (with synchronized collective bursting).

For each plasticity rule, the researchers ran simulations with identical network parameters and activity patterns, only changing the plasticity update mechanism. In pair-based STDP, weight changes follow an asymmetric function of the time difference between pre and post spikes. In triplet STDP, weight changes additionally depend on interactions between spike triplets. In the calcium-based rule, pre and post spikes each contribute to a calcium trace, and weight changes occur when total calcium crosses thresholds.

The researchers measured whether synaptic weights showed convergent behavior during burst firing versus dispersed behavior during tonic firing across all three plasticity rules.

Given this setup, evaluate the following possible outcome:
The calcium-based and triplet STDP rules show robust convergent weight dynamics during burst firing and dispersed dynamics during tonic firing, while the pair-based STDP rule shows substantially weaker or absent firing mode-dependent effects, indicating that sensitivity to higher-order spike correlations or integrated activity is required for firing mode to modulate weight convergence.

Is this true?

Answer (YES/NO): NO